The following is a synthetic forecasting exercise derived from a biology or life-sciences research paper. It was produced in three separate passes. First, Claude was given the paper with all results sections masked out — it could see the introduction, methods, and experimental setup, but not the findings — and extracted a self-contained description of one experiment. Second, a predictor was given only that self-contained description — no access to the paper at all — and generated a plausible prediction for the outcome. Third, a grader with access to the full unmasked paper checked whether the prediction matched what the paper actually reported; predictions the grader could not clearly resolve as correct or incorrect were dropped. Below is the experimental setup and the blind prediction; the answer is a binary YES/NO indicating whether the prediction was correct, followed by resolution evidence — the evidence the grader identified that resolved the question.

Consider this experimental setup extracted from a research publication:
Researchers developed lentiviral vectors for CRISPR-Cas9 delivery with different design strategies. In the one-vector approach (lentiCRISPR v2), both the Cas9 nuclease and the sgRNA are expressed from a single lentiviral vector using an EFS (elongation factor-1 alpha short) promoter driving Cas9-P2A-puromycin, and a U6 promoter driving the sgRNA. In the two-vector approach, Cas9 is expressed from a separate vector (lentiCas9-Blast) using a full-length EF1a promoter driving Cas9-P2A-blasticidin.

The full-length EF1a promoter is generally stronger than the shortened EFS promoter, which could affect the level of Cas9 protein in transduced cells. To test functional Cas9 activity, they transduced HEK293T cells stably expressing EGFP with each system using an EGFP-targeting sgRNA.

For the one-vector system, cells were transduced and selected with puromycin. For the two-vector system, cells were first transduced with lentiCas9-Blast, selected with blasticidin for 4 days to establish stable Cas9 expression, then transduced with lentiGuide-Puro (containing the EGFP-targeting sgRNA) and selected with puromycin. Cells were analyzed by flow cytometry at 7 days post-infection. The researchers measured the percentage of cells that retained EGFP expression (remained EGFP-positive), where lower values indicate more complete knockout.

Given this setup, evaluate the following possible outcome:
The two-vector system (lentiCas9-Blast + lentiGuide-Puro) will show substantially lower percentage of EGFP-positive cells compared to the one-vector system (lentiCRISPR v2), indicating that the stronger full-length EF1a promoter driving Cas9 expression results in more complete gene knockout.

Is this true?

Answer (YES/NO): NO